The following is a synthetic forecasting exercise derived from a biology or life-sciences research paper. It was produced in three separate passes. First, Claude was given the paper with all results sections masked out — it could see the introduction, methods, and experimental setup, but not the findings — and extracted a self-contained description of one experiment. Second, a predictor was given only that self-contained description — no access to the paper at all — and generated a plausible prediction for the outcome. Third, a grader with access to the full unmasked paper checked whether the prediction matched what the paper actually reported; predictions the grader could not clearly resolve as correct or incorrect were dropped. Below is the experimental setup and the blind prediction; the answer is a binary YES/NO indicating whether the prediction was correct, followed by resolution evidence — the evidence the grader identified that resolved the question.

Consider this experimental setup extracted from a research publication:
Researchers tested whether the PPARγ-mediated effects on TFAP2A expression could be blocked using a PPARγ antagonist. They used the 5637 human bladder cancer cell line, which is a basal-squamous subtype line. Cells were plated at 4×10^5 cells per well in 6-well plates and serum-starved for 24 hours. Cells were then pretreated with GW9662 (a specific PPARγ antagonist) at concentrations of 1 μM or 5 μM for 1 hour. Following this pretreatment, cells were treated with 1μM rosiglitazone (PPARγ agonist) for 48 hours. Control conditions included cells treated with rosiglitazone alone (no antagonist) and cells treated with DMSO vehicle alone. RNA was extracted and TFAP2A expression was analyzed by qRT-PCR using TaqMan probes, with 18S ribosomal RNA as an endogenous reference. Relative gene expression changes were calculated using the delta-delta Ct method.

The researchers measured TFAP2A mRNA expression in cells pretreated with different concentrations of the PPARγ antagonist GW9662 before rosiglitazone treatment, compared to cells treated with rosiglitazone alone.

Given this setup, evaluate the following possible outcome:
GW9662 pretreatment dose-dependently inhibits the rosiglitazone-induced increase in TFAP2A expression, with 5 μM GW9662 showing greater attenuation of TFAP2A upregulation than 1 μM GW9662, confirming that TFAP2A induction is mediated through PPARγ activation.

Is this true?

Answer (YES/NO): NO